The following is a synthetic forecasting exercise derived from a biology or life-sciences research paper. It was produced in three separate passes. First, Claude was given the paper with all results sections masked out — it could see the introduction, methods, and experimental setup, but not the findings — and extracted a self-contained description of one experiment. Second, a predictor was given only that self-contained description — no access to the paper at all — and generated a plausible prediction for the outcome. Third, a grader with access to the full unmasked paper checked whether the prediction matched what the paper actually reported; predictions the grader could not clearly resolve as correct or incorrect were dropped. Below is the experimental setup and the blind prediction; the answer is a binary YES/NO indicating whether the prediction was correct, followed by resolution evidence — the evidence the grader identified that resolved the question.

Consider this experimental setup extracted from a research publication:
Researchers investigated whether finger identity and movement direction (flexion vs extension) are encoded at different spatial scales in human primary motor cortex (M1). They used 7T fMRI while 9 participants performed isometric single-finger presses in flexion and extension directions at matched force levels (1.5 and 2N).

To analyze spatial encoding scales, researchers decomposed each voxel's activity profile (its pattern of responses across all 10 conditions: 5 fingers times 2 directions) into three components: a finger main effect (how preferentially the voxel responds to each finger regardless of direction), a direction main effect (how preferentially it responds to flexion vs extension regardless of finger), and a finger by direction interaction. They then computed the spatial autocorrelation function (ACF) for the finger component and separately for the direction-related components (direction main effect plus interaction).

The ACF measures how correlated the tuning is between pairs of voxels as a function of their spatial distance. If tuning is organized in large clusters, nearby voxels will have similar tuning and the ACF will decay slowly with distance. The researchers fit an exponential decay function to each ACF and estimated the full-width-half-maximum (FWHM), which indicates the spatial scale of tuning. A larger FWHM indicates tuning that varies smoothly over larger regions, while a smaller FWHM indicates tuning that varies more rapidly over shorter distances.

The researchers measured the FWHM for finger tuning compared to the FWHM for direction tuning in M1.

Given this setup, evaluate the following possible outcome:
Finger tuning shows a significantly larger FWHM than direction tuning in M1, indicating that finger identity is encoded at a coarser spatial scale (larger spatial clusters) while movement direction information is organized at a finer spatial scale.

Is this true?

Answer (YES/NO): NO